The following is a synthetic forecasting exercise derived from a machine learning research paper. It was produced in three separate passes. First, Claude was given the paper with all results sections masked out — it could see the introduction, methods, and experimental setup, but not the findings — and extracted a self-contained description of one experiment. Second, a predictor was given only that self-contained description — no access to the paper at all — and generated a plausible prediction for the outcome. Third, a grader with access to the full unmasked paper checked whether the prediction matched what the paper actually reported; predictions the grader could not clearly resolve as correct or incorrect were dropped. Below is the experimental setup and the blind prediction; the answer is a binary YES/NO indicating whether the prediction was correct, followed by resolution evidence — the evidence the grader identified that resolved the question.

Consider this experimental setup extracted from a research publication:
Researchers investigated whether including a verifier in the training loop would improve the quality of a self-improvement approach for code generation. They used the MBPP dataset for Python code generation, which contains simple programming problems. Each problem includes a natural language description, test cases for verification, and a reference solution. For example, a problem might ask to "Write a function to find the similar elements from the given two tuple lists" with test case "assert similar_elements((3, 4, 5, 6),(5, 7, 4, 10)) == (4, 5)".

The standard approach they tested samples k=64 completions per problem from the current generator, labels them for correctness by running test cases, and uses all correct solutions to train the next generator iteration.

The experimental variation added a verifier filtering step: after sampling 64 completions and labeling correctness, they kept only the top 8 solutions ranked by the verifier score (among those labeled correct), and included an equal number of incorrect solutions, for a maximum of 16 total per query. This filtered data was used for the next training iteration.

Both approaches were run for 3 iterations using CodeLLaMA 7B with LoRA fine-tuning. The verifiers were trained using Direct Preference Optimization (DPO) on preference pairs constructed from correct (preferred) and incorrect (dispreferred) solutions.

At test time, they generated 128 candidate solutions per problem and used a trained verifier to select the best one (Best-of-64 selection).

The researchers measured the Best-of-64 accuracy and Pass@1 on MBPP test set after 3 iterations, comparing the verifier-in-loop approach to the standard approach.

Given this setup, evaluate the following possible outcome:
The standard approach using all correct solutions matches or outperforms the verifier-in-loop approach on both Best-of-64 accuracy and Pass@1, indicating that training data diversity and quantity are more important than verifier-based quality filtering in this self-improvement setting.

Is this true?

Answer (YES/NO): NO